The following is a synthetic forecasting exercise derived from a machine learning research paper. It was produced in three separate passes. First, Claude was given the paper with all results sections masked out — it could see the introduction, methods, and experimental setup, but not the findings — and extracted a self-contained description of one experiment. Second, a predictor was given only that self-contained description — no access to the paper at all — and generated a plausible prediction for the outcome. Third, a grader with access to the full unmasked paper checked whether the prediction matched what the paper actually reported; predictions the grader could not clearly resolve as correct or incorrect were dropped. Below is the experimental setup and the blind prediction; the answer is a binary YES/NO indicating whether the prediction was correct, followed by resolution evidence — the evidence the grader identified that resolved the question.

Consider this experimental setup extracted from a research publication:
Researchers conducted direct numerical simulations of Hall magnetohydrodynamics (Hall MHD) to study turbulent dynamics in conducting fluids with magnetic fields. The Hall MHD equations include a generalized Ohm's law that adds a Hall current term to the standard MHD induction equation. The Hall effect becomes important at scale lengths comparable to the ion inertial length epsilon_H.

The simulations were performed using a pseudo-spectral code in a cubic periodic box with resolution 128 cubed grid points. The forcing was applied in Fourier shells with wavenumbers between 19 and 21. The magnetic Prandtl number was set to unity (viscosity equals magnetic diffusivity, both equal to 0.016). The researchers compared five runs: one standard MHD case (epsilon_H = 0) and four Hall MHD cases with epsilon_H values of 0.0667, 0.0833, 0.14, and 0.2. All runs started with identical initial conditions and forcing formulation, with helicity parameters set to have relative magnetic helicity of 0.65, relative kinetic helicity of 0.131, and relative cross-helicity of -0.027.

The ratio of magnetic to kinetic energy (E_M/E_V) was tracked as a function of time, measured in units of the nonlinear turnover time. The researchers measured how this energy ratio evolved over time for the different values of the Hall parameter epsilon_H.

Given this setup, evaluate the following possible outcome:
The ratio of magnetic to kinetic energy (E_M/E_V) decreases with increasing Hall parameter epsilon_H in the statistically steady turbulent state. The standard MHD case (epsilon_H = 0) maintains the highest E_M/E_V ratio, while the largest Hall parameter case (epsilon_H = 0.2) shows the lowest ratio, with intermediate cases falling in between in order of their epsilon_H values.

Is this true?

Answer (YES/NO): YES